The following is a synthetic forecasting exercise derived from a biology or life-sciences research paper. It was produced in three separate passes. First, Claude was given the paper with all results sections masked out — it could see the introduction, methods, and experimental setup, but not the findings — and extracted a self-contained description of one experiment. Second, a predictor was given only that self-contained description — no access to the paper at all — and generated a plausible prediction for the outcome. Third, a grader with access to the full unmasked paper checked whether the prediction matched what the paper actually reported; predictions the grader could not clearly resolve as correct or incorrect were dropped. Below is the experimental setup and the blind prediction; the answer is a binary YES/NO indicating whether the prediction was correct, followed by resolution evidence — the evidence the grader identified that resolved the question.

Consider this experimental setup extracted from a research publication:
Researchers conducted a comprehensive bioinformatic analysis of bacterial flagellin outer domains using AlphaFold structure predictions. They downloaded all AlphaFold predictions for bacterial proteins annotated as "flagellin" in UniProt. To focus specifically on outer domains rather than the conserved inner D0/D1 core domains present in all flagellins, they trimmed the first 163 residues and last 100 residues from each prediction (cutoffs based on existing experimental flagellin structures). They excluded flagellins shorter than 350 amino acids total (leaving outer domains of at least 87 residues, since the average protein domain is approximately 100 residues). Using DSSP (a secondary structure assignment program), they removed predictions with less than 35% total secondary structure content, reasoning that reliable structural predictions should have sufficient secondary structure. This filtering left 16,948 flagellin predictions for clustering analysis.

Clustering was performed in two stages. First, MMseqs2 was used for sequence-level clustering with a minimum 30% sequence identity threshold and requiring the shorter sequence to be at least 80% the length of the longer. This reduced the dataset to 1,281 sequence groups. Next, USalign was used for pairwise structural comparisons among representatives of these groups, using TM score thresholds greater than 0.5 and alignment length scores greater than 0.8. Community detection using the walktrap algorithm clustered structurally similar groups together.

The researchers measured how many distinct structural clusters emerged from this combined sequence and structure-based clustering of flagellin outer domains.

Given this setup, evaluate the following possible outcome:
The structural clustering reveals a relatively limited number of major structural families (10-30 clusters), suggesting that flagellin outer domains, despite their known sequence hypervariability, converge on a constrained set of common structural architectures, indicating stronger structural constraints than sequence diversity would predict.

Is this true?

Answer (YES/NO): NO